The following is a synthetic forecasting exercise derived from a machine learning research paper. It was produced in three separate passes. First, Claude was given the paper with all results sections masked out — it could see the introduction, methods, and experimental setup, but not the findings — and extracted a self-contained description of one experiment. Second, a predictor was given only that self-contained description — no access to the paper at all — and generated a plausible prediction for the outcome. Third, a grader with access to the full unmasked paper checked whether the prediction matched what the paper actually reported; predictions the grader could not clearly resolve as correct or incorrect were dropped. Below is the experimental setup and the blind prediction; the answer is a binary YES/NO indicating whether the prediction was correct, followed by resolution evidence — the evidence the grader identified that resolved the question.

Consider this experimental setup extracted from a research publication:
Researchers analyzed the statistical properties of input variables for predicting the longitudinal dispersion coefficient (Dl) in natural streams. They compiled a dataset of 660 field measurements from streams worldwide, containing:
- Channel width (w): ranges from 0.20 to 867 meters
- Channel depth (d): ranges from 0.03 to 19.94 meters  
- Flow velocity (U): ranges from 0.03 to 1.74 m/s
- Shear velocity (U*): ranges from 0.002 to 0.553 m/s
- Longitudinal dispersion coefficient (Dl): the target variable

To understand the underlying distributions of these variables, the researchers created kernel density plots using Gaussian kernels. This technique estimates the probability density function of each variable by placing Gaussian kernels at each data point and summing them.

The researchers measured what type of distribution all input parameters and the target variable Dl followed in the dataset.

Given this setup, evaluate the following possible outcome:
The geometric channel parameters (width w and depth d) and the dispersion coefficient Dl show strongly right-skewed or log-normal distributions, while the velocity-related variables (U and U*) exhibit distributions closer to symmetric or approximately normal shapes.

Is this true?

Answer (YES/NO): NO